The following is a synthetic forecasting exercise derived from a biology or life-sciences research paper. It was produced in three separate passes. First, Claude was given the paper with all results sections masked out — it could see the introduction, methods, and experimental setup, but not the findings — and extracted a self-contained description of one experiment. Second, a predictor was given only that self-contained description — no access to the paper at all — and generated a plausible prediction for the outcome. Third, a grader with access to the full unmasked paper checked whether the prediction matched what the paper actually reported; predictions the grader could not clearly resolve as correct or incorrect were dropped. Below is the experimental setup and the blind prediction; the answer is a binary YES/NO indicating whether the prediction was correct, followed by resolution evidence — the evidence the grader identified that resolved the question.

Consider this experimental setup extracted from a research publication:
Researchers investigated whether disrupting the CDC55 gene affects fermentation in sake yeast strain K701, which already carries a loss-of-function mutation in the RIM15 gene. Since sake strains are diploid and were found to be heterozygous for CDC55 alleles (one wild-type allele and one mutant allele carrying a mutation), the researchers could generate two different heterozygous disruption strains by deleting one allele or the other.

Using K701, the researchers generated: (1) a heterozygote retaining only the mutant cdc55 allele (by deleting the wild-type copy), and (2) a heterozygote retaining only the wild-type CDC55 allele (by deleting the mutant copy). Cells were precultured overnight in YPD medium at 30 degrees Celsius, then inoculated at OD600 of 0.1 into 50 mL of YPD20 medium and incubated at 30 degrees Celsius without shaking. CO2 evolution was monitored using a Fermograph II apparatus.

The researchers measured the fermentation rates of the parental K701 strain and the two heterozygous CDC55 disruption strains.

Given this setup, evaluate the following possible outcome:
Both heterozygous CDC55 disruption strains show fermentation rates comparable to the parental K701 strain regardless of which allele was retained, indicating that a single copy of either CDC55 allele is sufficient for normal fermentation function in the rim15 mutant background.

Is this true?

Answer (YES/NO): NO